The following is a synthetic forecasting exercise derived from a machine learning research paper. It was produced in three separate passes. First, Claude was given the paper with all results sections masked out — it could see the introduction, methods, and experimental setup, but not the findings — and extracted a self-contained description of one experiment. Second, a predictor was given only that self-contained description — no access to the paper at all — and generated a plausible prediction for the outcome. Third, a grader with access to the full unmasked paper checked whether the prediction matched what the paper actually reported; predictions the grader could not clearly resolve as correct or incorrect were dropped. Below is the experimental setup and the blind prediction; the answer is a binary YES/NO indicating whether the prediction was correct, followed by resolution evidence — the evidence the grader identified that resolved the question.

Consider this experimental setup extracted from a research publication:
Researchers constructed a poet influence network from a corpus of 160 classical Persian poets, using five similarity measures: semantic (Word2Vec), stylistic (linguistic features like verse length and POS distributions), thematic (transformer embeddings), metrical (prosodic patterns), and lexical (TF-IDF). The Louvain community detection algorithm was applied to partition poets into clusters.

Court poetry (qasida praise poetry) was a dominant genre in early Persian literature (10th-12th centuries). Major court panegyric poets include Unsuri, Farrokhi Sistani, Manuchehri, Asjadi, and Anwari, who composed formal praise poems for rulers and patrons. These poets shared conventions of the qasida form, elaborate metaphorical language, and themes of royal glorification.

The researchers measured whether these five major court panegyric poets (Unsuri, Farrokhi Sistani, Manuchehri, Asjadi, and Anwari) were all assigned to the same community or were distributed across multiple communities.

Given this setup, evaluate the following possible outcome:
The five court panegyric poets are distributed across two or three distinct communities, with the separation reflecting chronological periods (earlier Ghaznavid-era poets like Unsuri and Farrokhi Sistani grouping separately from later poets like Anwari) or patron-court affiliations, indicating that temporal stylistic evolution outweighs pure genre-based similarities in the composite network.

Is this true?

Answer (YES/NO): NO